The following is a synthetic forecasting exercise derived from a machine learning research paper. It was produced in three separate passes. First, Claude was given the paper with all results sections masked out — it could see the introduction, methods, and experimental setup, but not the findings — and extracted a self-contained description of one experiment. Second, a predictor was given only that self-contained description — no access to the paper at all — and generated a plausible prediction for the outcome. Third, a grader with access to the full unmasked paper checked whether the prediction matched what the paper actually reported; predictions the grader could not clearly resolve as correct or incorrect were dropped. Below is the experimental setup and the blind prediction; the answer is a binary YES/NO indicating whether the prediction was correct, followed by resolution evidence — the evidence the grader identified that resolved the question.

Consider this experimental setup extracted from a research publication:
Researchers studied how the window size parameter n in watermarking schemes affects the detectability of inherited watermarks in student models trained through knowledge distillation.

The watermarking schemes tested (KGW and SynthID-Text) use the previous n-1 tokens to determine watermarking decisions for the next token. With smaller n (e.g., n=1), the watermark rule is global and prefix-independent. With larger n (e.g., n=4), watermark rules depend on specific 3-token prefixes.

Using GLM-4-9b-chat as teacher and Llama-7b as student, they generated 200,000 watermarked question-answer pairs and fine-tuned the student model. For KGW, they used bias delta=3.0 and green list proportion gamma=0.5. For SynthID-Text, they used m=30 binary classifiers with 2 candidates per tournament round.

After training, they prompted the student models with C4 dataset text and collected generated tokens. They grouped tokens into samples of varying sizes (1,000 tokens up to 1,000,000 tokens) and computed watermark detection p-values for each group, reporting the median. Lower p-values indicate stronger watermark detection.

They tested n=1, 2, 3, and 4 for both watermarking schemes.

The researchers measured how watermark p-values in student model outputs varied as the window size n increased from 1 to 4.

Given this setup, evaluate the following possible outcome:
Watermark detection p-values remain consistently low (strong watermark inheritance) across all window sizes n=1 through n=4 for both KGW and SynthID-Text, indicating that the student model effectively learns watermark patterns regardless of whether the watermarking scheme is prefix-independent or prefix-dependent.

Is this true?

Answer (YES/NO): NO